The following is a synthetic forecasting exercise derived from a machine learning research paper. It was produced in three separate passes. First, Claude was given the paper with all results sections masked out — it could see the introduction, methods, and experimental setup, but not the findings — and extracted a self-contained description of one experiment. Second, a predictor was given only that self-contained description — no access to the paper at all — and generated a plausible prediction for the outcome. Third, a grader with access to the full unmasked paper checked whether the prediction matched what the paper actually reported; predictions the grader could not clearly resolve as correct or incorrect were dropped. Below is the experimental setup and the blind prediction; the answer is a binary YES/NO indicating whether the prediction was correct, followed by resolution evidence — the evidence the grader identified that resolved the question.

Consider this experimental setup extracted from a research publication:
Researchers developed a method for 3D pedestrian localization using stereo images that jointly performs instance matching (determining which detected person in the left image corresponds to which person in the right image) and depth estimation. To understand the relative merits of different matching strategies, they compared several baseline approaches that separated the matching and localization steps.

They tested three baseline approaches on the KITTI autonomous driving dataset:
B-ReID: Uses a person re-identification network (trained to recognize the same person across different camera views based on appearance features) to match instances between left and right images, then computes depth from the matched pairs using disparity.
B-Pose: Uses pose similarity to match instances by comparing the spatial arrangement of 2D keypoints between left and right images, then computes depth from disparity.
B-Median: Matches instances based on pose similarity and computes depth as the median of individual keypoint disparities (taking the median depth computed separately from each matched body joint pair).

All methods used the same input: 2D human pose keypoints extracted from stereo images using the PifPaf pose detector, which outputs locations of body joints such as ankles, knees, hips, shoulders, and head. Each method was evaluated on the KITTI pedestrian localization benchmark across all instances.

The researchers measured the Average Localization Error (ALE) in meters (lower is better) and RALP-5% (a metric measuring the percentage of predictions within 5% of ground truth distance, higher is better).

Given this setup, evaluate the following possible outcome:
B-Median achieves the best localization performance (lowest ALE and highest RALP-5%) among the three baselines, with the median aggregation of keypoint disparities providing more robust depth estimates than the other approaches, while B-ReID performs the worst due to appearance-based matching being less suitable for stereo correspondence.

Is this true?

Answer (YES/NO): YES